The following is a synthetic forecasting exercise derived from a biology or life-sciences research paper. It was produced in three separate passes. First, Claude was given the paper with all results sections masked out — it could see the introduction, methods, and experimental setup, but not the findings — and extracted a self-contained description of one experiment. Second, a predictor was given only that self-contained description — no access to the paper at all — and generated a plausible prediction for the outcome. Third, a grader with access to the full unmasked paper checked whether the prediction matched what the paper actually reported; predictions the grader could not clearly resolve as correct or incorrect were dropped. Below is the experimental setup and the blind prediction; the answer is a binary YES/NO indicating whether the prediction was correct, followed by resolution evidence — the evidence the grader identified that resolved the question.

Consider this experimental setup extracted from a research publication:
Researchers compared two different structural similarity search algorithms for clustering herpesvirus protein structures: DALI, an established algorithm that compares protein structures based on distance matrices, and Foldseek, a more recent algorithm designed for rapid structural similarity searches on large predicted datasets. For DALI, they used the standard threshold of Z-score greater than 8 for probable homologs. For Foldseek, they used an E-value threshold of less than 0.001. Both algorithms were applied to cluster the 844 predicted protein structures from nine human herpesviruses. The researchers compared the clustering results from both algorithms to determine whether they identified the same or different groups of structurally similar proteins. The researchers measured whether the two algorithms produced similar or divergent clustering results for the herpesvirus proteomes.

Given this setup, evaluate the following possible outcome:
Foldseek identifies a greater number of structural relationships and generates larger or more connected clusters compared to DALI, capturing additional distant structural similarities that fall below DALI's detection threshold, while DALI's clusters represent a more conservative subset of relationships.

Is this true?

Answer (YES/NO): NO